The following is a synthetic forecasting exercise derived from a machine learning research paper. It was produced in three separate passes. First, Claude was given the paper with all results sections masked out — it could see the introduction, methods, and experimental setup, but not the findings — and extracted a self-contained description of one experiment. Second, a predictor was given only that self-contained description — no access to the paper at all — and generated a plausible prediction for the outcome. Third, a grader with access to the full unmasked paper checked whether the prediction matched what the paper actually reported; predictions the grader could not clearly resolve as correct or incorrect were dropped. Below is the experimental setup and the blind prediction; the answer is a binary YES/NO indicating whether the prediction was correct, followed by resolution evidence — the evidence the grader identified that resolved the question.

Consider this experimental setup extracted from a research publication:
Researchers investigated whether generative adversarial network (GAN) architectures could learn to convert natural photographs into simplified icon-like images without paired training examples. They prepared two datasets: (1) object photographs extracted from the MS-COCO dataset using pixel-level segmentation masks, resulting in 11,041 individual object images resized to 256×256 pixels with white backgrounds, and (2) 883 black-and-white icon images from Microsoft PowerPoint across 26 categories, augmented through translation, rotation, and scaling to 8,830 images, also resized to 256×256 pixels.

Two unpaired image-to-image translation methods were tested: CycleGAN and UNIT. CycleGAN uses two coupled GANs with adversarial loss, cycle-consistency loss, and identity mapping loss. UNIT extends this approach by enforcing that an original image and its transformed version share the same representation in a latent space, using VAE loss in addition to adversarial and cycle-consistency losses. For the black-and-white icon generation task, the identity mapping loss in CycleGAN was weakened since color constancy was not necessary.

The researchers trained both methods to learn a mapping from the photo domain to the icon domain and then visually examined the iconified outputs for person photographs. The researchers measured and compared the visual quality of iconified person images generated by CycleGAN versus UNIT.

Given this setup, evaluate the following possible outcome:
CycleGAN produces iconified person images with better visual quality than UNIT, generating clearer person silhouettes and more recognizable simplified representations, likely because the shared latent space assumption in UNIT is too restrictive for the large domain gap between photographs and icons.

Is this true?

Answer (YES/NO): YES